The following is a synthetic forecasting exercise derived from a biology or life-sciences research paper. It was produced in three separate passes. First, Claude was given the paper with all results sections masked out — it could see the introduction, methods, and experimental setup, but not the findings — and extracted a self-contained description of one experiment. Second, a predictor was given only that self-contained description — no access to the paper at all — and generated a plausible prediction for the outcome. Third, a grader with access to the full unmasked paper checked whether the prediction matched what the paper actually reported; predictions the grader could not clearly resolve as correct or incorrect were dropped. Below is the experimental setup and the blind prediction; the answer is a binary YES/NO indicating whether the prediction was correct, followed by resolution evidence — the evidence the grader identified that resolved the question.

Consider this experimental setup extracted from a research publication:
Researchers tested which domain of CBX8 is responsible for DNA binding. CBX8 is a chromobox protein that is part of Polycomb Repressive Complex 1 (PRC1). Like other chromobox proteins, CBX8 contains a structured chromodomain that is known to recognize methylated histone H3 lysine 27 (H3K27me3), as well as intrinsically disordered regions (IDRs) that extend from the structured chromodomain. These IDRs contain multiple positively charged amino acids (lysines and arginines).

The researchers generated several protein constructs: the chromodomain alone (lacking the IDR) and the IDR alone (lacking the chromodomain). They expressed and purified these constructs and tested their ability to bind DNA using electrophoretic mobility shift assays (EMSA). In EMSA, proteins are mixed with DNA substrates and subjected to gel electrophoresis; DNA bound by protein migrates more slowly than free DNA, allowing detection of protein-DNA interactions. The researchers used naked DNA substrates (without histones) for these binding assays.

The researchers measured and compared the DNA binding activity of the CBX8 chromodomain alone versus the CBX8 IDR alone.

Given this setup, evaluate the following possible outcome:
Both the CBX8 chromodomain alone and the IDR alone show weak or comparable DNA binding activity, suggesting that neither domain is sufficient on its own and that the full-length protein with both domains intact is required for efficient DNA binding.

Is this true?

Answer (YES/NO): YES